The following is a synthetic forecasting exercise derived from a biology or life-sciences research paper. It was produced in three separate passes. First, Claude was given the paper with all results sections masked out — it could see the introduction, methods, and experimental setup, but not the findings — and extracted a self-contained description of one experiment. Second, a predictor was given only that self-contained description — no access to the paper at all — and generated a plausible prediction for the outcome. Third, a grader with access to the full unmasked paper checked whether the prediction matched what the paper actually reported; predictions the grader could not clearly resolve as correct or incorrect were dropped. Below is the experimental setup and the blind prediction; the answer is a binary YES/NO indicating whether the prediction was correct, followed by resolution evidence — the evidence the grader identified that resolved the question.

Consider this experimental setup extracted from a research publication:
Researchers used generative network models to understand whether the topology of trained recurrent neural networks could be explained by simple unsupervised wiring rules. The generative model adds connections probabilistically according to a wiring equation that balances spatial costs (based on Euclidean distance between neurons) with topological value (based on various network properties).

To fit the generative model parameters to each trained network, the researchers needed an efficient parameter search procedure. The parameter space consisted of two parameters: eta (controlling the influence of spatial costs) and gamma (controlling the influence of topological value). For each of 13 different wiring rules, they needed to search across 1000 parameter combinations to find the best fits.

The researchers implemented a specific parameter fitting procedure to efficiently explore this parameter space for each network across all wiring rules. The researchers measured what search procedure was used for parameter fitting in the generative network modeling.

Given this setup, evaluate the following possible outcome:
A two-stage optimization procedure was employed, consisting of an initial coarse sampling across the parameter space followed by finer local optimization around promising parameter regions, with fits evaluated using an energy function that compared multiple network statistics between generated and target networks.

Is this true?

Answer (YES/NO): NO